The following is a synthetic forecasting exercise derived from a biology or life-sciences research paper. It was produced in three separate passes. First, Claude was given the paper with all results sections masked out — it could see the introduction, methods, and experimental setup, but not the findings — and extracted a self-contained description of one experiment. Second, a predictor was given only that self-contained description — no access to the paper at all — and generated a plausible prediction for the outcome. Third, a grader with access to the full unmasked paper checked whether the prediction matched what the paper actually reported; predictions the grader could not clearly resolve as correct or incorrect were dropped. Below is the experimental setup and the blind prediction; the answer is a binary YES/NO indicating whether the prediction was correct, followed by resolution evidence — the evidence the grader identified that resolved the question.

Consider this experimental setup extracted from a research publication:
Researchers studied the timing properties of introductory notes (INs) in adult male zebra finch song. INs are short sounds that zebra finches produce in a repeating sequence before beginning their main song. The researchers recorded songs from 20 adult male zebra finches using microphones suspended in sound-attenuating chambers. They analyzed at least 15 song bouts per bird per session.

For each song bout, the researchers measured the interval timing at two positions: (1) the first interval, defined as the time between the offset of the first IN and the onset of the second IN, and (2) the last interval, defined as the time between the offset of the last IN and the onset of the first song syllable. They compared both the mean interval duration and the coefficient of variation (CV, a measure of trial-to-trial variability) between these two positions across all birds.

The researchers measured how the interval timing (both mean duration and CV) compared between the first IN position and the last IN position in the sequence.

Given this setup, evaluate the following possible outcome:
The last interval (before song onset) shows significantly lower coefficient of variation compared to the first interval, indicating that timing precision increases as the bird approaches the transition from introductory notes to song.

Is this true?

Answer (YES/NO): YES